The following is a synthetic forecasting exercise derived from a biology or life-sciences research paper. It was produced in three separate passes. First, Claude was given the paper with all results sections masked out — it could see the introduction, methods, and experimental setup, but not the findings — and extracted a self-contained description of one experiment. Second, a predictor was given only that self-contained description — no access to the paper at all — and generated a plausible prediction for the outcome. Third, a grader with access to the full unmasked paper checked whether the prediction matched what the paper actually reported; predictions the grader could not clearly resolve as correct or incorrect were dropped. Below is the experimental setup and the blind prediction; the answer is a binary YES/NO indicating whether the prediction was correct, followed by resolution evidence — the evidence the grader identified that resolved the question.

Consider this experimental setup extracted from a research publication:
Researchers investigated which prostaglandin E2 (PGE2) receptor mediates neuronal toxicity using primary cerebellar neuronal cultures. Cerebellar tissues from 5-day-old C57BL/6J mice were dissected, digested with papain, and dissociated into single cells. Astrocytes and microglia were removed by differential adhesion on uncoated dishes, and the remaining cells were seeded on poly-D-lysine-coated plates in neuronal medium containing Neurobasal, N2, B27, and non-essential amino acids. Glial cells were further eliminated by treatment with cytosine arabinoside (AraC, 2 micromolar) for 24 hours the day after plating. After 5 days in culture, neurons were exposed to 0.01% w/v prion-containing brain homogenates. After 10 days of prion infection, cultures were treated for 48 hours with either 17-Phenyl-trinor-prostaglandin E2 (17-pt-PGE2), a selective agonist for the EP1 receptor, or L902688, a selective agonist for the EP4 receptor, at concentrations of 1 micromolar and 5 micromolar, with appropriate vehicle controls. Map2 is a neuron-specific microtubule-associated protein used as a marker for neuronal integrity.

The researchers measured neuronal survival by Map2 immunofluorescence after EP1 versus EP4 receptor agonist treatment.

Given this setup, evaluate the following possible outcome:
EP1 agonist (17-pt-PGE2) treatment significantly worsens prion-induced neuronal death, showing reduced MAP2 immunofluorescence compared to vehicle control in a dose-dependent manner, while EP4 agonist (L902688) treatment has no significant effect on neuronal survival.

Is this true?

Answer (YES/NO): NO